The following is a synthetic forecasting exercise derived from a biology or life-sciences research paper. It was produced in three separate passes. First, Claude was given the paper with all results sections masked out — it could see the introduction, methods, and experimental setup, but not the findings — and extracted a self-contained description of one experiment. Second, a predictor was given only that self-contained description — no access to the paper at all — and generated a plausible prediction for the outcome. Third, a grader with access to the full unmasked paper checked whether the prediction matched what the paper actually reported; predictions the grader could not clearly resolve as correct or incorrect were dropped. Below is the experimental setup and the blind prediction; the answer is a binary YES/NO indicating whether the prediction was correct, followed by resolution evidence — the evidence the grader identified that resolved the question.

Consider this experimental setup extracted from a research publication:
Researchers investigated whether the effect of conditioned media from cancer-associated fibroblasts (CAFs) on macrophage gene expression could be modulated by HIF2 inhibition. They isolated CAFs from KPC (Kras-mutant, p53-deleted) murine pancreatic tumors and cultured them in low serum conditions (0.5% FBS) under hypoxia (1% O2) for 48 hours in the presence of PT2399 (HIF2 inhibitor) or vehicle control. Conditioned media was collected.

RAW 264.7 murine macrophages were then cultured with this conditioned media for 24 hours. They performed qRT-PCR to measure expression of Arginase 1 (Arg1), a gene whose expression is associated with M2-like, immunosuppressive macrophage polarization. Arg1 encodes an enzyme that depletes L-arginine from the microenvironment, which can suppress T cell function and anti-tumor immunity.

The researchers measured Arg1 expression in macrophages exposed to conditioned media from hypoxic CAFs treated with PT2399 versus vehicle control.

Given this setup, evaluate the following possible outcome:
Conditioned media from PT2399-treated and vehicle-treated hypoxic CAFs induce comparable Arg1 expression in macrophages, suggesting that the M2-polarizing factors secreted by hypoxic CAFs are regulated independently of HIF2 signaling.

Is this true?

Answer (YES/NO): NO